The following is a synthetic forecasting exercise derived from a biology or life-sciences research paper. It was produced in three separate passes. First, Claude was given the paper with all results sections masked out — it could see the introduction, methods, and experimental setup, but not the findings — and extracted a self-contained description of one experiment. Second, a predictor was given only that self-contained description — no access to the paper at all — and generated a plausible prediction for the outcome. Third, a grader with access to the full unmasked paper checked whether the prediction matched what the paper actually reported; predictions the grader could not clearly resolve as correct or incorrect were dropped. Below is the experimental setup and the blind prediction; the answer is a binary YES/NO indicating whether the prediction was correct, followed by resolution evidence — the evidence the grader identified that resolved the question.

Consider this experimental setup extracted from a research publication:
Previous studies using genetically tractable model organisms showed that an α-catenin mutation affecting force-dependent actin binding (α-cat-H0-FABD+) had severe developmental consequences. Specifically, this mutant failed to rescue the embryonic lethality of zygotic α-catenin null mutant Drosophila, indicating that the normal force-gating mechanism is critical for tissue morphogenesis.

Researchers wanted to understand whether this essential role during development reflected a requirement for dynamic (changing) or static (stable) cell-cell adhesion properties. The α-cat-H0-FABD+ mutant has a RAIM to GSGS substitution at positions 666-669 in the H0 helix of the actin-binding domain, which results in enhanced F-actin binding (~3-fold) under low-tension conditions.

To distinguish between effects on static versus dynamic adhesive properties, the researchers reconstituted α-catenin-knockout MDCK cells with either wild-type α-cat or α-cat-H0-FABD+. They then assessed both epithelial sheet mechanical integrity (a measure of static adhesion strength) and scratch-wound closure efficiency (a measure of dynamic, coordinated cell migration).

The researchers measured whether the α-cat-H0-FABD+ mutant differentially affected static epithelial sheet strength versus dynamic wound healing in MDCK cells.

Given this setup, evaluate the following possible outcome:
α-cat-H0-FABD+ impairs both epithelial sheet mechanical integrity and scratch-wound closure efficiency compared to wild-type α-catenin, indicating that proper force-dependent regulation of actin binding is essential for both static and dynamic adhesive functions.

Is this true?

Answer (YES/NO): NO